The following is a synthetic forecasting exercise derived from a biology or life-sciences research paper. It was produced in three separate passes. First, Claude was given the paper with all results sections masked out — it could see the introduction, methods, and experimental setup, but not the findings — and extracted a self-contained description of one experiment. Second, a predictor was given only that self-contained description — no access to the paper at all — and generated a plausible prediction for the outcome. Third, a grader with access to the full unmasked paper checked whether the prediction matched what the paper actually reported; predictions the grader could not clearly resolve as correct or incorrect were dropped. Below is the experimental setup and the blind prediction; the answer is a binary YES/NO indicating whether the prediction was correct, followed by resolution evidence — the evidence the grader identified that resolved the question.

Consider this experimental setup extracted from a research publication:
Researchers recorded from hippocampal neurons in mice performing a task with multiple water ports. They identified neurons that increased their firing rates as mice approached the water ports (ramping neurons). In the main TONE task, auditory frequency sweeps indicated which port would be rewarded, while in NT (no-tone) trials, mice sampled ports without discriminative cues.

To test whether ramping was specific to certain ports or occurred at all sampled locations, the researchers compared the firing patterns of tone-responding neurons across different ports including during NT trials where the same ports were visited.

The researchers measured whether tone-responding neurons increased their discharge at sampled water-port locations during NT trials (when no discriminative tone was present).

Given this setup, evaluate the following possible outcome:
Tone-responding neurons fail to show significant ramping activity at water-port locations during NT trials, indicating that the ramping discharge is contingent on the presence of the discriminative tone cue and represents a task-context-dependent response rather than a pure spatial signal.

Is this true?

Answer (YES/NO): NO